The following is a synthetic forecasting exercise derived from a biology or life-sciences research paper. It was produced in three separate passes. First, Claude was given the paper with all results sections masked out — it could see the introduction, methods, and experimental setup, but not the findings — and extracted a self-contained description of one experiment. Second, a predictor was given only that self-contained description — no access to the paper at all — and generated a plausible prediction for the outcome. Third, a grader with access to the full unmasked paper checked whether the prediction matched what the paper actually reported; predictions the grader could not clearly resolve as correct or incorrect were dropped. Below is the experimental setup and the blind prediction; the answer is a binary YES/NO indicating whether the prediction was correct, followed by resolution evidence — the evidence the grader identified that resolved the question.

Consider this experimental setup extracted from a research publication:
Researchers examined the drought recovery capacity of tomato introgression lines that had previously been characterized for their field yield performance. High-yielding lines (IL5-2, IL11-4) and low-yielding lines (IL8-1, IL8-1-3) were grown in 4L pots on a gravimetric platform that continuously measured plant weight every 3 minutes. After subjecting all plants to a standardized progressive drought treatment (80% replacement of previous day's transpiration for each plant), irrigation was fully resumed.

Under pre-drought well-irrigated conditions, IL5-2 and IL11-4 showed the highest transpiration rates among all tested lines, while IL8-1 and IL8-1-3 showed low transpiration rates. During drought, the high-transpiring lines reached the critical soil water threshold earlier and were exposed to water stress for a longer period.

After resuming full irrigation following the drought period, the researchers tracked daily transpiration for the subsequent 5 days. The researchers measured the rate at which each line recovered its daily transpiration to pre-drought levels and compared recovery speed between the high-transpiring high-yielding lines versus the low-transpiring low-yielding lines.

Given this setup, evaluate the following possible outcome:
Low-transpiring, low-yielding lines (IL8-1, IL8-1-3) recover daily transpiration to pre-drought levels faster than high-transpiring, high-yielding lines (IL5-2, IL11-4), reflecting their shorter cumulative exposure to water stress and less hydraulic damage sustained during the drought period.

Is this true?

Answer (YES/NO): NO